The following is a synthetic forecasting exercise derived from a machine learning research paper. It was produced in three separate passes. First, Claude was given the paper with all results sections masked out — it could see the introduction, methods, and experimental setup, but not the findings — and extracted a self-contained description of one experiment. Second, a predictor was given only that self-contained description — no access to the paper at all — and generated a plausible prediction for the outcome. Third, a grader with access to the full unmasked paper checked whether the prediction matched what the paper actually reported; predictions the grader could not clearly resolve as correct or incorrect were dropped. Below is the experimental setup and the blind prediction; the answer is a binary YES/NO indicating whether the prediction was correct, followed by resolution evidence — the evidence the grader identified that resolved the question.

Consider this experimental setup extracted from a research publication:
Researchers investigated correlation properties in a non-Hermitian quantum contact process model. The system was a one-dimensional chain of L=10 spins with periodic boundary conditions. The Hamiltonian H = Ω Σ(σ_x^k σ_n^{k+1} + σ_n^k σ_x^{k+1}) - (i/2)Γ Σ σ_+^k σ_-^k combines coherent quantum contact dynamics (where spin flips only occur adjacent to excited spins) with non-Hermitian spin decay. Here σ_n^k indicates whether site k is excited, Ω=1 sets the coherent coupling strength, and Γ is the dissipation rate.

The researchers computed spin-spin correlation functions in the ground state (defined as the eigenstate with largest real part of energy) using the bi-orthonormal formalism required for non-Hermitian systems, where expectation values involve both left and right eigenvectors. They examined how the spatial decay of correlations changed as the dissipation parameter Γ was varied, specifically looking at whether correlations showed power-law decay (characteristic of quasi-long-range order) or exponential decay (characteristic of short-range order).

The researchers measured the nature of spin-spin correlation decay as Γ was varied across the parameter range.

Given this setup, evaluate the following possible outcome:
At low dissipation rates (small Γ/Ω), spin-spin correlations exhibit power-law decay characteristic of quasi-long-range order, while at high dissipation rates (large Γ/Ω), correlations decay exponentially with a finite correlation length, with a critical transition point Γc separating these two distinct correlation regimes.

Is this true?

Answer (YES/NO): YES